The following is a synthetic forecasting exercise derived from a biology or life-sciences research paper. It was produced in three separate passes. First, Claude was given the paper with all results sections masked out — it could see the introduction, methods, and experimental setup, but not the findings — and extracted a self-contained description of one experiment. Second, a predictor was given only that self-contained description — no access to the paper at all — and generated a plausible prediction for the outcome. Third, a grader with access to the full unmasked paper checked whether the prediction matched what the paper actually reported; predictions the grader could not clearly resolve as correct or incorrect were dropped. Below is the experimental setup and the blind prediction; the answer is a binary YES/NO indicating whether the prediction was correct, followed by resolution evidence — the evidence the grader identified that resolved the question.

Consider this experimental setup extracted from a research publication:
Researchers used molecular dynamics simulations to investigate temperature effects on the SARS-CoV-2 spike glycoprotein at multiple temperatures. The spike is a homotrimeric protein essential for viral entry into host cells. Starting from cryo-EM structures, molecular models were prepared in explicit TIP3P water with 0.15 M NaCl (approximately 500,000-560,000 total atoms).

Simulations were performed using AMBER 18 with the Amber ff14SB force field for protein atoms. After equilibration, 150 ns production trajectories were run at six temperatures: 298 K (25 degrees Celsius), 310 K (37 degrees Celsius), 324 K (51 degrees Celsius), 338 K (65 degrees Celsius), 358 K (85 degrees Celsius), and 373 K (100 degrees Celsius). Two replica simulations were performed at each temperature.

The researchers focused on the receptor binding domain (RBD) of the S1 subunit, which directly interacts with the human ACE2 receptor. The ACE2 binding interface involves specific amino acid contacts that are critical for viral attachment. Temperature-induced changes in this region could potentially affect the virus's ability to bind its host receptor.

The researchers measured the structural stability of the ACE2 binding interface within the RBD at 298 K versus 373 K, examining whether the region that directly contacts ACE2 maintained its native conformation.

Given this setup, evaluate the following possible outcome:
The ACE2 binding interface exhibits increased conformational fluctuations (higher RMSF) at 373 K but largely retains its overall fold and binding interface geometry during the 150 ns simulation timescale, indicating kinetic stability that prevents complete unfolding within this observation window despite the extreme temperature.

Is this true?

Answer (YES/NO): NO